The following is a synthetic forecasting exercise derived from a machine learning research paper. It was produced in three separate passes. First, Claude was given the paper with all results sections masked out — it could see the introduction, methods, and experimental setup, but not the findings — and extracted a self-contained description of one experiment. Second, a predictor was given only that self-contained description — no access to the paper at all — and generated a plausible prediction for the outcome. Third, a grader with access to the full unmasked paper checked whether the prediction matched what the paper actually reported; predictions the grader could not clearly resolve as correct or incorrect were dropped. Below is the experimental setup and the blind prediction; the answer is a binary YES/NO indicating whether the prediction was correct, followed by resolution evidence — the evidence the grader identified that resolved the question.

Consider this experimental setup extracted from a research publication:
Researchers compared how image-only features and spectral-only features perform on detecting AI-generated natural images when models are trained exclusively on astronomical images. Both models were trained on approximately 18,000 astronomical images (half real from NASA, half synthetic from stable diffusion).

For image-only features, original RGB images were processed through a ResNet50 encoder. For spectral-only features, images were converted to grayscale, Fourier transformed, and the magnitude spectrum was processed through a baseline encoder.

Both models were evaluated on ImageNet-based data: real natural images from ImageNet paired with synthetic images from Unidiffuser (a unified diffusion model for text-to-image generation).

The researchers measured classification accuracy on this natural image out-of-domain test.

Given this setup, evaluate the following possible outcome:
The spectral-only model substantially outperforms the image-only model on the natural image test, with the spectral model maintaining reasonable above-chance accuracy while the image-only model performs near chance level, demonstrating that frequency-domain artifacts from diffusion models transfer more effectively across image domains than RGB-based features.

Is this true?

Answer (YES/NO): NO